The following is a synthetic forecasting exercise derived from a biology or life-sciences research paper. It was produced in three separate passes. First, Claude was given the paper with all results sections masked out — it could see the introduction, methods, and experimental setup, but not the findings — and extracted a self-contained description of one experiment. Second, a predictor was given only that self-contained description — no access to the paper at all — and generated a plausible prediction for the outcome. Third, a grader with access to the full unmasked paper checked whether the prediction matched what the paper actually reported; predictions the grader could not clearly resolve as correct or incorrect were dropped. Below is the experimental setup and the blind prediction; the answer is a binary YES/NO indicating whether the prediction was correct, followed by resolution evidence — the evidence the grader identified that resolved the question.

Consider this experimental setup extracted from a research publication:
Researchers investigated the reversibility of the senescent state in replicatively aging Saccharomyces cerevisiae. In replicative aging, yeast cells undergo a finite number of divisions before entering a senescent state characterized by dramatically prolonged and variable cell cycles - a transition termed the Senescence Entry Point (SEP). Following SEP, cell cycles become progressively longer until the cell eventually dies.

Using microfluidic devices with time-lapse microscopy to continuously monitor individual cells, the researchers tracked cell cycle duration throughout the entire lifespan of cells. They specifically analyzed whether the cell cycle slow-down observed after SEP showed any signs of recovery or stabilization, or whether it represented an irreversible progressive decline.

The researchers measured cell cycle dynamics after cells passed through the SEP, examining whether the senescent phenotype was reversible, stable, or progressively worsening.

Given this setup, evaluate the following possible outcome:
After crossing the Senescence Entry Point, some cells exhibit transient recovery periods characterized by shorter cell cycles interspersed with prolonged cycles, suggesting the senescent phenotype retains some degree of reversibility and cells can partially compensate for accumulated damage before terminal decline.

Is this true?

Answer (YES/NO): NO